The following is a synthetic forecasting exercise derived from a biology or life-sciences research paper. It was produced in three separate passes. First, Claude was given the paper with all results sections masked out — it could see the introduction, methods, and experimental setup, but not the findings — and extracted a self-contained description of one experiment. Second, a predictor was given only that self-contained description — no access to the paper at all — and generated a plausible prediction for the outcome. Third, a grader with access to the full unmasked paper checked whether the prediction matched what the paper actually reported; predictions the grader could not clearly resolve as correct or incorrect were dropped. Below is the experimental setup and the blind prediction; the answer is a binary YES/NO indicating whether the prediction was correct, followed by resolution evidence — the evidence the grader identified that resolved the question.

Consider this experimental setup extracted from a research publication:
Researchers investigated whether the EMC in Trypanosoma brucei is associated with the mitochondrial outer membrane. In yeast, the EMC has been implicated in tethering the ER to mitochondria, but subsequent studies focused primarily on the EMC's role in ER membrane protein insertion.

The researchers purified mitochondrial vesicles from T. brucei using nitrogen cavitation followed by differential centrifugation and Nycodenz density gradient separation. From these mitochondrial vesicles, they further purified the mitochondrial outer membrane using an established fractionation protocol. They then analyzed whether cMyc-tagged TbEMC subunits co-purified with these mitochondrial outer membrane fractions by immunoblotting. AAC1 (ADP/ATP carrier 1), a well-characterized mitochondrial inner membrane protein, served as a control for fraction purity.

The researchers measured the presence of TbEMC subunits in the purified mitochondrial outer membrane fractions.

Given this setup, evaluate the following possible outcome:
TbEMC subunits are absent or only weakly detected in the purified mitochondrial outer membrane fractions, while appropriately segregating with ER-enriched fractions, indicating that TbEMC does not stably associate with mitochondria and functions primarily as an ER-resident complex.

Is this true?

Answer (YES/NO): NO